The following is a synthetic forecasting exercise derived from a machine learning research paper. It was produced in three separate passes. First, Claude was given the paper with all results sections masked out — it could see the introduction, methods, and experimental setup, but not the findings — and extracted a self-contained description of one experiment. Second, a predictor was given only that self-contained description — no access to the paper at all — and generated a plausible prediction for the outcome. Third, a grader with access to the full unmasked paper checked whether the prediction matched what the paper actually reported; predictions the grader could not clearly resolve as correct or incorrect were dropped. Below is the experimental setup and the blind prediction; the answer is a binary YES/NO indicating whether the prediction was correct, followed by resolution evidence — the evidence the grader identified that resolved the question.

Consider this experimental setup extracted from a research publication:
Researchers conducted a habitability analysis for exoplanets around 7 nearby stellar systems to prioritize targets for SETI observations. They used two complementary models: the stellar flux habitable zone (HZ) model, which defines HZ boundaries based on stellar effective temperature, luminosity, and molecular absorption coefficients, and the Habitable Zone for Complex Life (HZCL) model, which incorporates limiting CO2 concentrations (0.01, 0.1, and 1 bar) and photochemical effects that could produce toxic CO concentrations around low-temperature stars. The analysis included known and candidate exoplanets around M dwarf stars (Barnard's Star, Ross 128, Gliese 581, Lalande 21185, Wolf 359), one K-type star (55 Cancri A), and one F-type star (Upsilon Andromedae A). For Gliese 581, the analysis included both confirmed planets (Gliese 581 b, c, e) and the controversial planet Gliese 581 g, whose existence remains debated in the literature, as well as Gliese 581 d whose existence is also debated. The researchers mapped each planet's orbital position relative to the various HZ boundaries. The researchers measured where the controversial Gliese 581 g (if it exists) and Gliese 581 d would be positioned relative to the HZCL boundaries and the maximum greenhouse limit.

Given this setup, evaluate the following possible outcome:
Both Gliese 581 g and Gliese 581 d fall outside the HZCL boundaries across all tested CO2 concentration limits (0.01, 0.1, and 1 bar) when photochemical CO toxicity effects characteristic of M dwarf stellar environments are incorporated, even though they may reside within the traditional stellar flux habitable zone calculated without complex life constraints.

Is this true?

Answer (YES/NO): NO